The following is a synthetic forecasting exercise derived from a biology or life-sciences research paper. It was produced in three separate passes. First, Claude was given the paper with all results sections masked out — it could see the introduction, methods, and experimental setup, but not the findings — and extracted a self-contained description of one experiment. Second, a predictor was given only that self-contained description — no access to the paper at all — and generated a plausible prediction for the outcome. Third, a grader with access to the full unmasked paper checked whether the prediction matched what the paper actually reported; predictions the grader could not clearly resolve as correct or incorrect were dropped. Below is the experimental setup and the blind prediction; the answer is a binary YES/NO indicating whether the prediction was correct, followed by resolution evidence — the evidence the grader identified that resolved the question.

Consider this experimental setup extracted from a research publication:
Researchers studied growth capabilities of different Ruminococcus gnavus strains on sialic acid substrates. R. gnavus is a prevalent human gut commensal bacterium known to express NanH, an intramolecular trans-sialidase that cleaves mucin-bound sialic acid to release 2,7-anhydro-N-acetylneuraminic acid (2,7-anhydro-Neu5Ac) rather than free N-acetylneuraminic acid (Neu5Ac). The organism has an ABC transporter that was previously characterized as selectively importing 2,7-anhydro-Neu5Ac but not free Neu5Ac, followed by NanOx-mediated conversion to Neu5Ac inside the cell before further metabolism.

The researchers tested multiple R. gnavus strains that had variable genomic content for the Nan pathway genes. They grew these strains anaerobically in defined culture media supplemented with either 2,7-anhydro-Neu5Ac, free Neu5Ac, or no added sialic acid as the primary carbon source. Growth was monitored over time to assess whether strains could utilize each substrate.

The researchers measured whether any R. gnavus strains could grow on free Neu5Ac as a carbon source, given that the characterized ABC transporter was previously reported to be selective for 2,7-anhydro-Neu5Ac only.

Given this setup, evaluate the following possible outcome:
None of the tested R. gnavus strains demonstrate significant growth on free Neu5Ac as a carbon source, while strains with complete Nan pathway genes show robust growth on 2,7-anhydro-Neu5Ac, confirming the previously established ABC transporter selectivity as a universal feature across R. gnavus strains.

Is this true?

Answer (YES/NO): NO